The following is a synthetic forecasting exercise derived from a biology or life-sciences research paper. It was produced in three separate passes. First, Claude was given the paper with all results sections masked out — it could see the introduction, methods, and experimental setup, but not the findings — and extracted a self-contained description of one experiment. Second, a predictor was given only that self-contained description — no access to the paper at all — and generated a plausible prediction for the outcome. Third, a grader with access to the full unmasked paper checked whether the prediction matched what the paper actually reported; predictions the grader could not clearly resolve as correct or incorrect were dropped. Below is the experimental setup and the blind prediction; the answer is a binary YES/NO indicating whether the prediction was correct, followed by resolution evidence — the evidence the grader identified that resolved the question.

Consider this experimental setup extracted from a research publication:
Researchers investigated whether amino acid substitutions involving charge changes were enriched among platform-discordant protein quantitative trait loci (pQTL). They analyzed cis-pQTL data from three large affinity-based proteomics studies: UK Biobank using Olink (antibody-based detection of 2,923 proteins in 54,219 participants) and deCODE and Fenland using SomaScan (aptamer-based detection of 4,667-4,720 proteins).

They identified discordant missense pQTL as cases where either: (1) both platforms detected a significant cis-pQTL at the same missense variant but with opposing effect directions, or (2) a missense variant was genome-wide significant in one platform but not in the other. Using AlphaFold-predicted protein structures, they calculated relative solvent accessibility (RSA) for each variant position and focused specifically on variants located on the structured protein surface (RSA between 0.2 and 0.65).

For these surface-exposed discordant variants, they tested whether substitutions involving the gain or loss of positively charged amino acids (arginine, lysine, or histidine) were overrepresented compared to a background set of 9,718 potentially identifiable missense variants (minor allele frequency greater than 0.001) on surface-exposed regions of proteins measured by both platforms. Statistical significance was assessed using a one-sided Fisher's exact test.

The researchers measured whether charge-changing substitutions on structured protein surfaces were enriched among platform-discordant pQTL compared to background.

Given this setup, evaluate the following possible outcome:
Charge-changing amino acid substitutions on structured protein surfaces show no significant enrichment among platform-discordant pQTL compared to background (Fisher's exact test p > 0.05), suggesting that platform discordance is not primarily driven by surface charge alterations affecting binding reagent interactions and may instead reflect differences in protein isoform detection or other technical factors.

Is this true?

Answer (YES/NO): NO